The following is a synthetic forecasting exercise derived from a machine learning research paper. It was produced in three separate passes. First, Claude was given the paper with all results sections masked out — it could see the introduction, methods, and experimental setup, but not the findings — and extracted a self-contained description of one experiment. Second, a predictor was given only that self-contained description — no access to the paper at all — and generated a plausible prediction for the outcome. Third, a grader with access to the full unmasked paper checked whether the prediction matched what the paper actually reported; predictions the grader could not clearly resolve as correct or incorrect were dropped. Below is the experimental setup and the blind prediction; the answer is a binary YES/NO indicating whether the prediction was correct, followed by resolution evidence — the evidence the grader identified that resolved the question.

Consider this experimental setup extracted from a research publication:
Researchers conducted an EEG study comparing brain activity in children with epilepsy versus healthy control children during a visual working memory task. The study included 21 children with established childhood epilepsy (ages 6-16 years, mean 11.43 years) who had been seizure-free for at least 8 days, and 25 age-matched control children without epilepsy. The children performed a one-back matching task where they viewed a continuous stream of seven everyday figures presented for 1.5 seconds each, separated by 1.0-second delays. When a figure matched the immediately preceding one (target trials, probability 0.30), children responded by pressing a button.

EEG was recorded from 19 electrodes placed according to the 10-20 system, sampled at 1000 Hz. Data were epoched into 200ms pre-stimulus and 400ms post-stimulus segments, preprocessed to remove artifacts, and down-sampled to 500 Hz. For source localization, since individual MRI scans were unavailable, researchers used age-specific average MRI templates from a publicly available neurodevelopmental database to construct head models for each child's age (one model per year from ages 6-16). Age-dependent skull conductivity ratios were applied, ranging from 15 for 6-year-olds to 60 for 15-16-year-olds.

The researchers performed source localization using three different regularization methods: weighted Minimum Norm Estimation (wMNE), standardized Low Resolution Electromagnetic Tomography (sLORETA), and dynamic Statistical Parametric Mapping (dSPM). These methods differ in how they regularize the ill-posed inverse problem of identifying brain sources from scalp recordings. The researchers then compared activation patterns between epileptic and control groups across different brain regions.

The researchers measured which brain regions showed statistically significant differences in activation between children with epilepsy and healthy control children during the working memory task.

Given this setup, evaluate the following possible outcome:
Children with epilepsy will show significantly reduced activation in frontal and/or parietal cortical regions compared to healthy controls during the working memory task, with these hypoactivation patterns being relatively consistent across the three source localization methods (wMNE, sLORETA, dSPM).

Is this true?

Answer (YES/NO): NO